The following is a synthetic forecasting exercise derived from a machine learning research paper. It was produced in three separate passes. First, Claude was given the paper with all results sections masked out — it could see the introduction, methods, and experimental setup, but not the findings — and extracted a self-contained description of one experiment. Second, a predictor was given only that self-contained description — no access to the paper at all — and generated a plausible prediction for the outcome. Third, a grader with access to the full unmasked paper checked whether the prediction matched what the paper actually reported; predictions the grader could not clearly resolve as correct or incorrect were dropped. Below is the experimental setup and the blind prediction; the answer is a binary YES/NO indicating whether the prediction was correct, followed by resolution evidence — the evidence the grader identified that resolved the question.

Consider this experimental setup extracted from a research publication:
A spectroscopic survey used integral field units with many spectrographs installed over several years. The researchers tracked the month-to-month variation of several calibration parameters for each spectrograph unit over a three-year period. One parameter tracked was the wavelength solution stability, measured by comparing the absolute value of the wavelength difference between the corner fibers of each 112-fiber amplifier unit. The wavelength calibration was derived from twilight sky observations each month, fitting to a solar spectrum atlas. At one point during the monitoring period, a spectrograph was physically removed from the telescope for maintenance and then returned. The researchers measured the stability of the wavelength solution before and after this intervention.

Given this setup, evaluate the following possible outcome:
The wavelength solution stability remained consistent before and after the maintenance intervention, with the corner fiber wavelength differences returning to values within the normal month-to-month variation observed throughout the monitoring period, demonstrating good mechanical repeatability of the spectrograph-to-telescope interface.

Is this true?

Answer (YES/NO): NO